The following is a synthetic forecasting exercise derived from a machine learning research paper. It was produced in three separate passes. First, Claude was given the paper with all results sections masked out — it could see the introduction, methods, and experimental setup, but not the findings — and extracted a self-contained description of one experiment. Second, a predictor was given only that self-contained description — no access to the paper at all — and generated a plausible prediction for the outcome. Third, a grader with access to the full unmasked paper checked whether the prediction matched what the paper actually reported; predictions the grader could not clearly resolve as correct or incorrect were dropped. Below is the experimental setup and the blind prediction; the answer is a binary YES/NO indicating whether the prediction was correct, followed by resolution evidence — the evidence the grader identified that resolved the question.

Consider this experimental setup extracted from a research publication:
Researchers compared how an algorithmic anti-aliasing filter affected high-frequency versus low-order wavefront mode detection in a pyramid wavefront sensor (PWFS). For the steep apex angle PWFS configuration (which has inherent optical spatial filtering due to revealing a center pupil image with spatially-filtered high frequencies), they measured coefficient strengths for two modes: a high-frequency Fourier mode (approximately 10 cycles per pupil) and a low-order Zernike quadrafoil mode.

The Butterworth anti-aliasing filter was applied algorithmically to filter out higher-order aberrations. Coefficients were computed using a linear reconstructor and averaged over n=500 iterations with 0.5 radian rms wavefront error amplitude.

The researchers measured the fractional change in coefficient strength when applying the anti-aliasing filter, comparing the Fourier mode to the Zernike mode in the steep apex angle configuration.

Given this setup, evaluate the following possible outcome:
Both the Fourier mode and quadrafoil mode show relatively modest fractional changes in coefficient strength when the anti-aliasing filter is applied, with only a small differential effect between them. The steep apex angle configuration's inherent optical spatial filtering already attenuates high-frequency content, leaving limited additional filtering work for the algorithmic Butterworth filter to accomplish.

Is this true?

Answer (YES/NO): NO